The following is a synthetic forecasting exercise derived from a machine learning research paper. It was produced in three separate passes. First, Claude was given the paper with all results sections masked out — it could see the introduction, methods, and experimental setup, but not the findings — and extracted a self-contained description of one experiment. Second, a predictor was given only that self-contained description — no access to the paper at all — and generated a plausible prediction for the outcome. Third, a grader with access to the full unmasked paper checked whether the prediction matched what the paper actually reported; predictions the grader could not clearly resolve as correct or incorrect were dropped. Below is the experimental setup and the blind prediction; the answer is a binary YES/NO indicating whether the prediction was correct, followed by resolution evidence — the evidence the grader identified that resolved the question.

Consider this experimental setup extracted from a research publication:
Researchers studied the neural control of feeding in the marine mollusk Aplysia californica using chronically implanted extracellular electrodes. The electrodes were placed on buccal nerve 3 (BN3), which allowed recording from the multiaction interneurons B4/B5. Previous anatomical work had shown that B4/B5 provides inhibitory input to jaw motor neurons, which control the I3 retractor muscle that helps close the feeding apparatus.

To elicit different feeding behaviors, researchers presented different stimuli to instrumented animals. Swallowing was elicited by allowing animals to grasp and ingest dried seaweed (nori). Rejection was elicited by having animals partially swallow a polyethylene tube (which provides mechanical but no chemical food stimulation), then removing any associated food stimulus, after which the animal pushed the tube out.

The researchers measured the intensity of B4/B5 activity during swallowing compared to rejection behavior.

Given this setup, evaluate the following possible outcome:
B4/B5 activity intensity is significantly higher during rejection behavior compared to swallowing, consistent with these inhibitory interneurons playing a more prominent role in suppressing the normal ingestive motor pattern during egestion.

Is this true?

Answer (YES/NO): YES